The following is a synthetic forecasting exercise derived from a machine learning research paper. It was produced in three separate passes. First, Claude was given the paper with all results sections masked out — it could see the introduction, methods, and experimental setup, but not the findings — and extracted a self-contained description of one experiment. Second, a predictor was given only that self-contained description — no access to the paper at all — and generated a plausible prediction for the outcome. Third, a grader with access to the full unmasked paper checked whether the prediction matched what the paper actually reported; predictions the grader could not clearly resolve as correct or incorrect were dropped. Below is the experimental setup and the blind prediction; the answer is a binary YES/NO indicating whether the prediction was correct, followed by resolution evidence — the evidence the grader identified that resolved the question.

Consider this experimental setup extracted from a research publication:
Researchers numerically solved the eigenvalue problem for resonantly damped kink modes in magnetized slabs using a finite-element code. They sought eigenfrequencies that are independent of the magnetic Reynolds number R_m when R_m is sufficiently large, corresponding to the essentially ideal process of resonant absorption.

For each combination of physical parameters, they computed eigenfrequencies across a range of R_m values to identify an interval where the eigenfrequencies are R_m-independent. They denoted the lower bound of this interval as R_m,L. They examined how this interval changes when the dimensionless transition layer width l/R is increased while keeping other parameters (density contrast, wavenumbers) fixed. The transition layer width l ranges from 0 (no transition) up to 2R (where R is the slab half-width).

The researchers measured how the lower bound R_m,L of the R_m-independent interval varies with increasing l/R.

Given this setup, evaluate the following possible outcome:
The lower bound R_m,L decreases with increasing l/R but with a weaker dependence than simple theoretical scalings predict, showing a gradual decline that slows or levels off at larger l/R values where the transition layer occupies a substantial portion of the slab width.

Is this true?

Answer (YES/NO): NO